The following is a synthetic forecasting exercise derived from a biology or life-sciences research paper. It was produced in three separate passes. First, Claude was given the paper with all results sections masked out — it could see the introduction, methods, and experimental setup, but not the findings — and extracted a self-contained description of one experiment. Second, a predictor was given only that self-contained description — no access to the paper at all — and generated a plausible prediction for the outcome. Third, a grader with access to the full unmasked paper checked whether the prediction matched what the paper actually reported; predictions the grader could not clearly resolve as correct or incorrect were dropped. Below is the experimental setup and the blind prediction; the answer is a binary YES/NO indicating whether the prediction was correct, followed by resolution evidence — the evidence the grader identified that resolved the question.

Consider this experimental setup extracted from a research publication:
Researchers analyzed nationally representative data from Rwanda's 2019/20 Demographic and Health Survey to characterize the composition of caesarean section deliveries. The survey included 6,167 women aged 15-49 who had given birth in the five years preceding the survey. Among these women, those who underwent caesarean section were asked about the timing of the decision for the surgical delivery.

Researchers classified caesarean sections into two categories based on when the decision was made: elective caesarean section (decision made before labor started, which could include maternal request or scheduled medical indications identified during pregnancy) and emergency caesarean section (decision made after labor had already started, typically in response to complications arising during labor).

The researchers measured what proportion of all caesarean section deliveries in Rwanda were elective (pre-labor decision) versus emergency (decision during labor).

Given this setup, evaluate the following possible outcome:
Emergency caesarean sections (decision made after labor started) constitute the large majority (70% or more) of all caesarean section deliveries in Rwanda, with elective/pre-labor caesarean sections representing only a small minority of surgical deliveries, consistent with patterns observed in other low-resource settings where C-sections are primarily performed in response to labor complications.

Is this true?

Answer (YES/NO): NO